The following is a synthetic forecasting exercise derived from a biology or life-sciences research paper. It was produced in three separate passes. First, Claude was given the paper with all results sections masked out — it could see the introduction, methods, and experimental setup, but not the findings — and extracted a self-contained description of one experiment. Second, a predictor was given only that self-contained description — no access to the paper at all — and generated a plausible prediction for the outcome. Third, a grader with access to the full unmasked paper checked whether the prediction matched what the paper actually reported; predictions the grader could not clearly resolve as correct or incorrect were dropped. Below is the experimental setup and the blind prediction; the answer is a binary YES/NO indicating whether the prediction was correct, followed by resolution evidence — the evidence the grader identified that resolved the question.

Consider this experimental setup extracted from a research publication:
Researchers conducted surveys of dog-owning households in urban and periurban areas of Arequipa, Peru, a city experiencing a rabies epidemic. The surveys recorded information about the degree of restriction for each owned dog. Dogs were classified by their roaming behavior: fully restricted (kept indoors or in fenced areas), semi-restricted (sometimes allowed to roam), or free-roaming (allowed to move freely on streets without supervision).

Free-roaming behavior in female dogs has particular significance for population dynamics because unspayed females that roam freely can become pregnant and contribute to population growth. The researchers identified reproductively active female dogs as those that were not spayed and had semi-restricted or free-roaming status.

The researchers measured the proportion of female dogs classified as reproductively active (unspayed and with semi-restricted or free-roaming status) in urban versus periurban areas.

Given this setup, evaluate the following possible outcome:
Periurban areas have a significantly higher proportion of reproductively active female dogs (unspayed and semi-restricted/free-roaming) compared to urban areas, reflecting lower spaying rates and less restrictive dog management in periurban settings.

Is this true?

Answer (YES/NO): YES